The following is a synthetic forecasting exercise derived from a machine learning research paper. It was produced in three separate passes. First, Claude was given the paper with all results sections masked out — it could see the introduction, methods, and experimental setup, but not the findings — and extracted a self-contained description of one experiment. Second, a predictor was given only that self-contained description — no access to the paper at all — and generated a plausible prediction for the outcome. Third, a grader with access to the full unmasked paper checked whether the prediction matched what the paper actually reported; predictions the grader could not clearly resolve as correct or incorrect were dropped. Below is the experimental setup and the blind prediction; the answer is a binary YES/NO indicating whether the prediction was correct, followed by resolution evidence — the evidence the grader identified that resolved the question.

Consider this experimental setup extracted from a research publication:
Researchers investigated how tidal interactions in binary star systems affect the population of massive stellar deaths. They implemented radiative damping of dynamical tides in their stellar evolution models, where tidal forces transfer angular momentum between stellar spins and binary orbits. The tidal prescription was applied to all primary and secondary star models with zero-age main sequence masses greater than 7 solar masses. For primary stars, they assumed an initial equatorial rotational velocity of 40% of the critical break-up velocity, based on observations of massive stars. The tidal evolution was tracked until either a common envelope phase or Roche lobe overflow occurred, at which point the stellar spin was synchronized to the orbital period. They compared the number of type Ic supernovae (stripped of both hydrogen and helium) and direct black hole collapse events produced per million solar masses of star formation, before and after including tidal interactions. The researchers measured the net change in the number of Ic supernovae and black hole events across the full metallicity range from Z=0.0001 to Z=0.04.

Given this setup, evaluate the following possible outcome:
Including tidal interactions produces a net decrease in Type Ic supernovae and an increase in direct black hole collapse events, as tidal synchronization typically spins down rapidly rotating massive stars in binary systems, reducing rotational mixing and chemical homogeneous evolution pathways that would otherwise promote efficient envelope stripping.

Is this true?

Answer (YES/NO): NO